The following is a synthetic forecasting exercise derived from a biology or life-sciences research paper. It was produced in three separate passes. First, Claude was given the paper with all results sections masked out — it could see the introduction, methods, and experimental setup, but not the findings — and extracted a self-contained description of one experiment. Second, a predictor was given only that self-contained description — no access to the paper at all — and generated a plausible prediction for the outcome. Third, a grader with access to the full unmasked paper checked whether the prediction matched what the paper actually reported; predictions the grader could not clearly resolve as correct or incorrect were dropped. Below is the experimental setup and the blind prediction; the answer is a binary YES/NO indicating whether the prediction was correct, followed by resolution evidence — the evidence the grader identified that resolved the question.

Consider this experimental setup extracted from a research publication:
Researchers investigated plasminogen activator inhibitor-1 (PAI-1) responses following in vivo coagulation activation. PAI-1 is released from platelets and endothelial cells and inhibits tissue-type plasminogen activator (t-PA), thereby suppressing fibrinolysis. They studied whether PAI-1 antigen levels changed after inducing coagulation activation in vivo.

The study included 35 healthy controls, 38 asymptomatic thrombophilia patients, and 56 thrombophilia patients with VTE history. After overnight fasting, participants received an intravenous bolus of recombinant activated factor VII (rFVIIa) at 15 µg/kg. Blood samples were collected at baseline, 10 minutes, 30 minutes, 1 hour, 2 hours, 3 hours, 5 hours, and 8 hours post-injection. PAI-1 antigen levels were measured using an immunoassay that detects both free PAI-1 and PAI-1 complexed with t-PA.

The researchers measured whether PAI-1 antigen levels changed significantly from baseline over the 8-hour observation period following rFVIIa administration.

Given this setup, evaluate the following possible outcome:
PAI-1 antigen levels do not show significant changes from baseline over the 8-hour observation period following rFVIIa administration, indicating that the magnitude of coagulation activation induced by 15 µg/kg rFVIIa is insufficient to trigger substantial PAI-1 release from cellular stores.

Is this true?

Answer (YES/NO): NO